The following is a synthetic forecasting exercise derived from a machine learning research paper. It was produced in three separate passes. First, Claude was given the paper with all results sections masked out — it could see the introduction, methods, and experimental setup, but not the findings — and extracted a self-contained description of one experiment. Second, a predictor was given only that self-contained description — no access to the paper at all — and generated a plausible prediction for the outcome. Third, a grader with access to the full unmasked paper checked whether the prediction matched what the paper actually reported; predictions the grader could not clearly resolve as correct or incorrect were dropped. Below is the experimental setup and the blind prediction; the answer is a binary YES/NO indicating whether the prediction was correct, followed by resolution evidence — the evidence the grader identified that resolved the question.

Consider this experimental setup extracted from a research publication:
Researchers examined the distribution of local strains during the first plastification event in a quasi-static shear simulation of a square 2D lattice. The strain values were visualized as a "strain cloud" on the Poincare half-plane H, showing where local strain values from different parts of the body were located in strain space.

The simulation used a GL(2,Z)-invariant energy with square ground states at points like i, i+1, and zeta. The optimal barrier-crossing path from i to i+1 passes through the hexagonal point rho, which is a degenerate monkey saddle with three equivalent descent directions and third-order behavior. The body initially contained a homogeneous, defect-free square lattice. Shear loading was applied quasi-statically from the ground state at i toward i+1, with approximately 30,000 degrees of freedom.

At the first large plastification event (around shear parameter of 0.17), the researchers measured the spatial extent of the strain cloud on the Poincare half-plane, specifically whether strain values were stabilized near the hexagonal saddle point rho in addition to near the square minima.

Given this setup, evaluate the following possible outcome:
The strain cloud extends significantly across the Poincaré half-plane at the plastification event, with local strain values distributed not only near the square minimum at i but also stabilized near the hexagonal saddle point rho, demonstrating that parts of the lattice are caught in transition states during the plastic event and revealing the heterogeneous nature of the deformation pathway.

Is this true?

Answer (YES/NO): YES